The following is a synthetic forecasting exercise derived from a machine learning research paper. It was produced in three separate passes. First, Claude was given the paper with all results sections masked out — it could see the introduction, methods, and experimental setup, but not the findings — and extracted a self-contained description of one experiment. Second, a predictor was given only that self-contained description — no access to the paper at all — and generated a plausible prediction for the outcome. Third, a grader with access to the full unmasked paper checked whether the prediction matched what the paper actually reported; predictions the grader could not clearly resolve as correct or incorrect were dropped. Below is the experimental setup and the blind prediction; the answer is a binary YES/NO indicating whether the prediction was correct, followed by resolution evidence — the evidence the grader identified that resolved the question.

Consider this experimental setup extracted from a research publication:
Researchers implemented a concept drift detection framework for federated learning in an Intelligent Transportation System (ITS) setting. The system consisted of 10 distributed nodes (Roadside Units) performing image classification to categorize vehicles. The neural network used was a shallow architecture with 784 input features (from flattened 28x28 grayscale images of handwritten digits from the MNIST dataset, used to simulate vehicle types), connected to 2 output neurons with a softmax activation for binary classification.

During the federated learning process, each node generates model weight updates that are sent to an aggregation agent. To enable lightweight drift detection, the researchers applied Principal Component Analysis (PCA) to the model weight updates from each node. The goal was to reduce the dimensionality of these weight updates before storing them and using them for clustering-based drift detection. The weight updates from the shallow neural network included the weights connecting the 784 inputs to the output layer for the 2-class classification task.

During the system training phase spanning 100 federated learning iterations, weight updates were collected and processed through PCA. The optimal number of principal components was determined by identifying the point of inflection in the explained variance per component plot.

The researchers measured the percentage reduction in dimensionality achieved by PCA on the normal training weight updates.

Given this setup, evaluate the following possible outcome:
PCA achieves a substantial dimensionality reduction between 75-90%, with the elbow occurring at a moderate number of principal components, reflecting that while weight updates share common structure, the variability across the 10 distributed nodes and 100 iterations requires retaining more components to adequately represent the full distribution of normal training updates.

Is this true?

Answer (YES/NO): NO